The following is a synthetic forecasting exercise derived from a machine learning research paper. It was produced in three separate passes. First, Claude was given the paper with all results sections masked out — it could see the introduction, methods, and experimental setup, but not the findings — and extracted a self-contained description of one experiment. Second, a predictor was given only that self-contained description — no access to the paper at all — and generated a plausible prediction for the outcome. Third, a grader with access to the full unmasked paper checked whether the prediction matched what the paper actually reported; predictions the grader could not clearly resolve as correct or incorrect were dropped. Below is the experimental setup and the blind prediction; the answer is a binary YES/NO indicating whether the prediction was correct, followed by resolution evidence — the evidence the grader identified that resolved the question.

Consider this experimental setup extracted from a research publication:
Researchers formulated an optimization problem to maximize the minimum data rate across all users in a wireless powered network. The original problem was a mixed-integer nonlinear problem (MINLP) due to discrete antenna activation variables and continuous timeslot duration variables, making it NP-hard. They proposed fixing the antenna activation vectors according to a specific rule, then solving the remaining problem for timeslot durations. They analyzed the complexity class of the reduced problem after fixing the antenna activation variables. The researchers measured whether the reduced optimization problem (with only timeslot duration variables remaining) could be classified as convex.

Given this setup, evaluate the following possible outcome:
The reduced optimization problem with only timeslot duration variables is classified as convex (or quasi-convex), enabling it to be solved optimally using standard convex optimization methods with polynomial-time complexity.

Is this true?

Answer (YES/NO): YES